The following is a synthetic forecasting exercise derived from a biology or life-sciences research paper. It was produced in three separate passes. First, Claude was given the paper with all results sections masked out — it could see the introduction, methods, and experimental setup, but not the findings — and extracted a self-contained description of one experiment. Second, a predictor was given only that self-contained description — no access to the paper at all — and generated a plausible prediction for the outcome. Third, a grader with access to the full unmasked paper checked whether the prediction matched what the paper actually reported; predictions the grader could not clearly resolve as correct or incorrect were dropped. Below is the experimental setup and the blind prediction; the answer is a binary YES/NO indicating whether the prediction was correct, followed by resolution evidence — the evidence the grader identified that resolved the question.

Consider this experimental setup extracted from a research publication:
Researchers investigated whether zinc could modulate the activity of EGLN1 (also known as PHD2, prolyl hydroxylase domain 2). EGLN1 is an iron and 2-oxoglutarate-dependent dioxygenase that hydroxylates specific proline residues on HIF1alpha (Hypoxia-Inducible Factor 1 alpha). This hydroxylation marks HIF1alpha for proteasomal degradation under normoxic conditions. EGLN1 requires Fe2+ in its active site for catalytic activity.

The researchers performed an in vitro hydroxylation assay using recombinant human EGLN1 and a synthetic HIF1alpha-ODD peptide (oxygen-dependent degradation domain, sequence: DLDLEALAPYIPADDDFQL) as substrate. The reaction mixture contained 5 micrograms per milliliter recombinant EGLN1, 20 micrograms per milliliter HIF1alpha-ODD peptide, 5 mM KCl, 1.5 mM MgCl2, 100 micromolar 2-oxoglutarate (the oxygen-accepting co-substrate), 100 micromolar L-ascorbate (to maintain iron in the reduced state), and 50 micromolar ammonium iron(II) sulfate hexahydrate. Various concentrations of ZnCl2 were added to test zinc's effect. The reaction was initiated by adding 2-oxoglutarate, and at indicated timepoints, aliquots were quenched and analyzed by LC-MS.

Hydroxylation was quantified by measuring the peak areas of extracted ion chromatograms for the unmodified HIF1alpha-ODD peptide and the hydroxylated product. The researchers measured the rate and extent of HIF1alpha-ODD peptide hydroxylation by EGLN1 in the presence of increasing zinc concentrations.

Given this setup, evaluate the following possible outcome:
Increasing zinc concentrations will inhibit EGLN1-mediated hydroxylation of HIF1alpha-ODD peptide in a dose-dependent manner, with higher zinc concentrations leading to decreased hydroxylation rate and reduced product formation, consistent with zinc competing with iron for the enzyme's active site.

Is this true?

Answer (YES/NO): YES